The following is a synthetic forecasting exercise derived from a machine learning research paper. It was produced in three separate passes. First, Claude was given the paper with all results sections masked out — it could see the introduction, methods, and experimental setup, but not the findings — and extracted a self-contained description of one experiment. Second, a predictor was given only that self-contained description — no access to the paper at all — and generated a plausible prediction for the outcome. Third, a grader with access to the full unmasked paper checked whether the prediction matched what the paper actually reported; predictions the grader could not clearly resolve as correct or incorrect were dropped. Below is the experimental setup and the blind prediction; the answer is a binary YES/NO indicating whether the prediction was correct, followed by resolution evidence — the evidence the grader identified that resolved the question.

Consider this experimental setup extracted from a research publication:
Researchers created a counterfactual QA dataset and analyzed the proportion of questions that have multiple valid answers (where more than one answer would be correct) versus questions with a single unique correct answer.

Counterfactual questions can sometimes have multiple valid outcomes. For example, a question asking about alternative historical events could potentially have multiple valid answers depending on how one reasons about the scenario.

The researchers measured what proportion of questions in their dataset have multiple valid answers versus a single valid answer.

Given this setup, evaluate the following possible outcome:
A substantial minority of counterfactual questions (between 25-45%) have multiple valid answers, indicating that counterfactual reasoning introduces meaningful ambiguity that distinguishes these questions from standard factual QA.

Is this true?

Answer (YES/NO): NO